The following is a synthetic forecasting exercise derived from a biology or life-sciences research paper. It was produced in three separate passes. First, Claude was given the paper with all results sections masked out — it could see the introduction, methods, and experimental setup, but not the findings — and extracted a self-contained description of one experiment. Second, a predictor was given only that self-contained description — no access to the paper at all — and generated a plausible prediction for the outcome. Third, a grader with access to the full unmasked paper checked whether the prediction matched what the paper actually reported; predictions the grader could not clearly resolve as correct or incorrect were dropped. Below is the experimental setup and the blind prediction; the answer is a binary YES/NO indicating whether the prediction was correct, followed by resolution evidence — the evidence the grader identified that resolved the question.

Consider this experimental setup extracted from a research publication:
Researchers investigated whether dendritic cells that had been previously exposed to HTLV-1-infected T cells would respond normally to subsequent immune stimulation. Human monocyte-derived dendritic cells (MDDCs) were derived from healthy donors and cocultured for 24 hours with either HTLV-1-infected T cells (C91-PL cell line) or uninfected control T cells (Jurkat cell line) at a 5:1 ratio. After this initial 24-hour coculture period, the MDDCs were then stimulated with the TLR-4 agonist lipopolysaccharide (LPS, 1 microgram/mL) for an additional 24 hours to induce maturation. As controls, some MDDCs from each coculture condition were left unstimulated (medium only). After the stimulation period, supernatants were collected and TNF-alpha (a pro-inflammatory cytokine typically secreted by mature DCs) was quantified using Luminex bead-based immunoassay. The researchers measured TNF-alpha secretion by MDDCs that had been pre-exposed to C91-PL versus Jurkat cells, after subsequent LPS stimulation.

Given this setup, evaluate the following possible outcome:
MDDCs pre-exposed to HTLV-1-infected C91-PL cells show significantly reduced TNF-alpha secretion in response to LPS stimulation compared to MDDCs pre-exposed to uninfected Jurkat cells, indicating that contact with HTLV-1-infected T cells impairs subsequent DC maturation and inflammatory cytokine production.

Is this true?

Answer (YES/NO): YES